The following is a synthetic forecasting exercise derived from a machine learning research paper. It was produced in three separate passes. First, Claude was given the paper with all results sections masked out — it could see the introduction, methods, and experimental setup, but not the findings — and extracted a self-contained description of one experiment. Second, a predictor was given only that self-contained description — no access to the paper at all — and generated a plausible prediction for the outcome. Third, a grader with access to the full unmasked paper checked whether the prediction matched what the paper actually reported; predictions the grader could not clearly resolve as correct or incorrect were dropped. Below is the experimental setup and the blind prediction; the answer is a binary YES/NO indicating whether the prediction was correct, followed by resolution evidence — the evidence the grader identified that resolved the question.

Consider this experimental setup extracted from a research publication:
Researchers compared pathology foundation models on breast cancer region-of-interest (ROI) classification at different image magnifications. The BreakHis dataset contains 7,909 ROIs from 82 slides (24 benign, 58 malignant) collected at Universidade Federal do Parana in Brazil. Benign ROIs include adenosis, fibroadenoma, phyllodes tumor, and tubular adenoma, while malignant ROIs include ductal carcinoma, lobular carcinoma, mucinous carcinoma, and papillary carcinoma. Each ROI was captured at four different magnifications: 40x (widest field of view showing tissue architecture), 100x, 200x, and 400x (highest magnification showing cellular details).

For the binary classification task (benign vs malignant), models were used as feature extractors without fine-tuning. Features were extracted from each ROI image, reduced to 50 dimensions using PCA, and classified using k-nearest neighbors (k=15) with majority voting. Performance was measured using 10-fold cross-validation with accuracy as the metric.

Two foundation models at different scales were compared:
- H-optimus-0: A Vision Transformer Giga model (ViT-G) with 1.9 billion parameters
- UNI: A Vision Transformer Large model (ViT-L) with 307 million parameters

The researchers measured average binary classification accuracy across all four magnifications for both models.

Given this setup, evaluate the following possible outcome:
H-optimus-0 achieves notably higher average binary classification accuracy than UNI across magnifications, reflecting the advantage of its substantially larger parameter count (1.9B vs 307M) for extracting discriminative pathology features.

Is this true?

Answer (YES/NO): NO